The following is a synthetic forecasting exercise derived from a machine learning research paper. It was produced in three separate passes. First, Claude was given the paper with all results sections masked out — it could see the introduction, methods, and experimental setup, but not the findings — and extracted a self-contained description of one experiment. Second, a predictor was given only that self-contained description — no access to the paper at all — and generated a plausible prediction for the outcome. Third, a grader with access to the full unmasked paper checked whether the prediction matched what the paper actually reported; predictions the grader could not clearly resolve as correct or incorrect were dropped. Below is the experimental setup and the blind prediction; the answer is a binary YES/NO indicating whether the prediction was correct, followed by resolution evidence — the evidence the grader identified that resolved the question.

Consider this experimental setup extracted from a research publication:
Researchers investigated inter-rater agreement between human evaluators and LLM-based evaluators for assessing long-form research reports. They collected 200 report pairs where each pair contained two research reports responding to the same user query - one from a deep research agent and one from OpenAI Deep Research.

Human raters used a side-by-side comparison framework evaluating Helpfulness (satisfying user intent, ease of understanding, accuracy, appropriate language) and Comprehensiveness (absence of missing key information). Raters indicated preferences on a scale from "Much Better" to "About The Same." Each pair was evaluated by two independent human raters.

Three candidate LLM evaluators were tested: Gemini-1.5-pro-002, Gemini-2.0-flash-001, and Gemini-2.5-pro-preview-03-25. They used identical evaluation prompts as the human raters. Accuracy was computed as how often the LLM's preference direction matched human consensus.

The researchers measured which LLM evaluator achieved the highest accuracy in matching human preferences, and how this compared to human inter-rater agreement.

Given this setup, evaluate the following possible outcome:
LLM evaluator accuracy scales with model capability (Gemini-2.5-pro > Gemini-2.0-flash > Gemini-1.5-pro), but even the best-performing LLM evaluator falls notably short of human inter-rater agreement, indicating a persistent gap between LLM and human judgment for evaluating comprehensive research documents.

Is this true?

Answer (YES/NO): NO